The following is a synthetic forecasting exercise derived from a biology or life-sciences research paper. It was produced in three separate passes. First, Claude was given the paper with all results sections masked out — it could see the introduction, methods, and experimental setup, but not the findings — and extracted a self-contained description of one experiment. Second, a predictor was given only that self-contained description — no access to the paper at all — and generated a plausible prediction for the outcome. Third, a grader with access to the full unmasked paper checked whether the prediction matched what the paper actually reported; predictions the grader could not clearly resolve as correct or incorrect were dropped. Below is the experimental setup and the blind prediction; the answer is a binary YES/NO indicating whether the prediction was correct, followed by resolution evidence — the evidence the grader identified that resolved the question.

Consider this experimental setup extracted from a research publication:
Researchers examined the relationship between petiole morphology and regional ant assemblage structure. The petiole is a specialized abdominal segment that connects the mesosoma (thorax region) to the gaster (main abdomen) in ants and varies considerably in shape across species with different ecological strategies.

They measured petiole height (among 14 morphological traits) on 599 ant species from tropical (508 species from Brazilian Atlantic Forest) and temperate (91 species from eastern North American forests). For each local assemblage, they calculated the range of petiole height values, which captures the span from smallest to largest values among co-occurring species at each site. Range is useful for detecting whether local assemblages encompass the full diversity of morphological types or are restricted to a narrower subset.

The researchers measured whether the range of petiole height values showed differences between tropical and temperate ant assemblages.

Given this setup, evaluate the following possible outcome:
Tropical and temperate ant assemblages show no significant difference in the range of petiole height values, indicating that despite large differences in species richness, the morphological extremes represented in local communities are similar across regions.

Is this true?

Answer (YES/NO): NO